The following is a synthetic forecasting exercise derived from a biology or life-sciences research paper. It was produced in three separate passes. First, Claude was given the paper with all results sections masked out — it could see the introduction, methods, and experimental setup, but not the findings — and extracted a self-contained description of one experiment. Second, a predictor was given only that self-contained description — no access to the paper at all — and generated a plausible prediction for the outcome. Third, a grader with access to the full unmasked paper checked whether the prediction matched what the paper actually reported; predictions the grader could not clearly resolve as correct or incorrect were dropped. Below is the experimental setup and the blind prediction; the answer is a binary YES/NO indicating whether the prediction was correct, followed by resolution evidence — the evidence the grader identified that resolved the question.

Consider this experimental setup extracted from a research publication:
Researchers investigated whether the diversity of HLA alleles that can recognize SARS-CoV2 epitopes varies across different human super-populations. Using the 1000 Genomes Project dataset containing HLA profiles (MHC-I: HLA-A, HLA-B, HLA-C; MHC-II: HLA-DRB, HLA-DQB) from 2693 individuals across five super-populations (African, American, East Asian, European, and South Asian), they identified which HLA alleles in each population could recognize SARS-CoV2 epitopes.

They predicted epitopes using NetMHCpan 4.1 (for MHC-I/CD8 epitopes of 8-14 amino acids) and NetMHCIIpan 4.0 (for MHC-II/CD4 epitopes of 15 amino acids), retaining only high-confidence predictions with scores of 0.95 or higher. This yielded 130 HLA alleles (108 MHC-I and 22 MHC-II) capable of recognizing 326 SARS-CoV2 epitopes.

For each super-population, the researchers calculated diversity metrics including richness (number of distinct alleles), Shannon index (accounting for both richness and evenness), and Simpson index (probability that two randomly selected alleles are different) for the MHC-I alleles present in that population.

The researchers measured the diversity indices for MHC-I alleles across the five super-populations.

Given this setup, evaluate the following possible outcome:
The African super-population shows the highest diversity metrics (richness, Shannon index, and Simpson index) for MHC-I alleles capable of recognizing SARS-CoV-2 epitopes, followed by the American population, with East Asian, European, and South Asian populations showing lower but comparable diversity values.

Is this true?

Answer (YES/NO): NO